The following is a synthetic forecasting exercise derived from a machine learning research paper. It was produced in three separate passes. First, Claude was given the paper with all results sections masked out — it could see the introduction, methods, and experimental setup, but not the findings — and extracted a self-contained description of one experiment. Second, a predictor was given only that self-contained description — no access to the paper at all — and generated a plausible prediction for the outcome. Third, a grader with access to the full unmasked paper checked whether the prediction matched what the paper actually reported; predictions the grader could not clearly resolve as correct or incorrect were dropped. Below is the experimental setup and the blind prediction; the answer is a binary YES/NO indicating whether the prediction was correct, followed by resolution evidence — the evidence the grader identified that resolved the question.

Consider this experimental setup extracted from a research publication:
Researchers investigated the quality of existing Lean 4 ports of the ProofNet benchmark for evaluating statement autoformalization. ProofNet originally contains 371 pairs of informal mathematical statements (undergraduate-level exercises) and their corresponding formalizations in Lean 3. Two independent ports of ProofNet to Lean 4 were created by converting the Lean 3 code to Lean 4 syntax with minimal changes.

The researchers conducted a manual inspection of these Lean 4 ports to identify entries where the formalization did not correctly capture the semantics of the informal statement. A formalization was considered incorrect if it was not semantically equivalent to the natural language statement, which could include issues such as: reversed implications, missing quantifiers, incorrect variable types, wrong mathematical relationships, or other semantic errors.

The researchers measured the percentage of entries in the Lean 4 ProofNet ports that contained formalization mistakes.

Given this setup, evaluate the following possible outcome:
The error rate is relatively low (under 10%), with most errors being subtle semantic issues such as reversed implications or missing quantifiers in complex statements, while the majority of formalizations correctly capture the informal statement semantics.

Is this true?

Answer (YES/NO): NO